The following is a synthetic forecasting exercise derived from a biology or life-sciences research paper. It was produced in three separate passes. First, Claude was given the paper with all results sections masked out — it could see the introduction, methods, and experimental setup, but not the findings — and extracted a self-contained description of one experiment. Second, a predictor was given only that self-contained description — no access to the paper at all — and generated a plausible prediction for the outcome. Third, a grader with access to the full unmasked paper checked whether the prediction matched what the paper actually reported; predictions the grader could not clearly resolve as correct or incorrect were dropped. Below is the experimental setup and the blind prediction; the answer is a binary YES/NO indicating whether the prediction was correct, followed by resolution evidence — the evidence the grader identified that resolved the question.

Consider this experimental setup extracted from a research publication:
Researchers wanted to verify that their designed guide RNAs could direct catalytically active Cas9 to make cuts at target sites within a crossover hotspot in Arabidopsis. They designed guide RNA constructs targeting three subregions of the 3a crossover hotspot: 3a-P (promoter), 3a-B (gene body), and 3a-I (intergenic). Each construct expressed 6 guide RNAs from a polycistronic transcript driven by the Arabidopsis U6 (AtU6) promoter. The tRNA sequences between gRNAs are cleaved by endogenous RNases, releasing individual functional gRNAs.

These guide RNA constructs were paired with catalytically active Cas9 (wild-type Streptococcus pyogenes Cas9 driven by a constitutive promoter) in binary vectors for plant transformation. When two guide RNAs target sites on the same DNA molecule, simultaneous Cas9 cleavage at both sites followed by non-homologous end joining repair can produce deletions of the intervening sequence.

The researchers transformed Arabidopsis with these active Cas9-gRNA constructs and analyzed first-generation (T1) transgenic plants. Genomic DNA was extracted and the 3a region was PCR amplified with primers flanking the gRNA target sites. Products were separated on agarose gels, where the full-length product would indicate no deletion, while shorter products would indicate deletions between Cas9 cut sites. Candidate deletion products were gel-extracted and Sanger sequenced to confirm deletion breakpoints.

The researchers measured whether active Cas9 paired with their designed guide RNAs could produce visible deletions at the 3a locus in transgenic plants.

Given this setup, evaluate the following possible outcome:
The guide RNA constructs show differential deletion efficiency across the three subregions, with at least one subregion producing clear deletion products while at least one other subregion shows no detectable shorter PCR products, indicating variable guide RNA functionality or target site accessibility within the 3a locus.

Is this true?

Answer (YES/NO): NO